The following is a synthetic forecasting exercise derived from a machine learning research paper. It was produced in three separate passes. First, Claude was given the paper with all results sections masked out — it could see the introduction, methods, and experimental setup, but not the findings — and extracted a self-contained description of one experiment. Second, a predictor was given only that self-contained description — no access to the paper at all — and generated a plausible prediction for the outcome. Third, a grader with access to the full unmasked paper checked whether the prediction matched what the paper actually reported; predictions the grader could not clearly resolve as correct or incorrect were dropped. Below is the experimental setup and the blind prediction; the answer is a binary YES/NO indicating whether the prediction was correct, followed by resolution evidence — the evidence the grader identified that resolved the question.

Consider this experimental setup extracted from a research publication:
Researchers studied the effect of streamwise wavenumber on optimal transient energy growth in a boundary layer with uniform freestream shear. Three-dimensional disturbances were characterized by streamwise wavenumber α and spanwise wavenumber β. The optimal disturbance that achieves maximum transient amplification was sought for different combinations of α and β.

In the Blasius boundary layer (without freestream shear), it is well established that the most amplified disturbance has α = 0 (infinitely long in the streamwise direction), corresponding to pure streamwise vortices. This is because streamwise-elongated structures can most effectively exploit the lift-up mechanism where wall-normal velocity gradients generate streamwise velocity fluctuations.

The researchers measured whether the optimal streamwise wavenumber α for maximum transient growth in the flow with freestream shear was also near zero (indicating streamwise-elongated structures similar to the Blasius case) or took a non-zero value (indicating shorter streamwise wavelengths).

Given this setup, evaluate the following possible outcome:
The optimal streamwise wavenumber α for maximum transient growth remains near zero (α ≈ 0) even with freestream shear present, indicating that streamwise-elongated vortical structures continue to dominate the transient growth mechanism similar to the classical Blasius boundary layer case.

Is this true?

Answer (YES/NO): YES